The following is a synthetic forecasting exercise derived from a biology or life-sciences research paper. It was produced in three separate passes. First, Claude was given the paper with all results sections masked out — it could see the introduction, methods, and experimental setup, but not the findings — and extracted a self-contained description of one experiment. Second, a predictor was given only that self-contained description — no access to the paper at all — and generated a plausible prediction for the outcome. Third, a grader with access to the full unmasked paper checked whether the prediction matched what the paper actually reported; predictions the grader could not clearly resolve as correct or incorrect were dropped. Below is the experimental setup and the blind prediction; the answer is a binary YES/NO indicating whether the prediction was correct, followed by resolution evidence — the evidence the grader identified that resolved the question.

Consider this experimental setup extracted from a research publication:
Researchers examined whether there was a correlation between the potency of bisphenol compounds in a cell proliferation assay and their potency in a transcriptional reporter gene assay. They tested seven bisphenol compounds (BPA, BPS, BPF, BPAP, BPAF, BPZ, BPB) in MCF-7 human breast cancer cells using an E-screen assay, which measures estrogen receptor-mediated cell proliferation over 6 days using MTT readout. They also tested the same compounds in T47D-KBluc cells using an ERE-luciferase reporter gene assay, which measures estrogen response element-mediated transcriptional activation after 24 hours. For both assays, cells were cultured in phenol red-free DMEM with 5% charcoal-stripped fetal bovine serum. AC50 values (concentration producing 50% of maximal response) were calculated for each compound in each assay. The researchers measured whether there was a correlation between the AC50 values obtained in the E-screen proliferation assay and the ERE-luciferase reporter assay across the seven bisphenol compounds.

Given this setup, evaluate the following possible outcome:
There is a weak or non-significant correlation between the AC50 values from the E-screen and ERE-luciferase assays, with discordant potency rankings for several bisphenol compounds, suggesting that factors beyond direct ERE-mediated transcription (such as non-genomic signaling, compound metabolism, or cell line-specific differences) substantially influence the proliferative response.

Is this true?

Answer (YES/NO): NO